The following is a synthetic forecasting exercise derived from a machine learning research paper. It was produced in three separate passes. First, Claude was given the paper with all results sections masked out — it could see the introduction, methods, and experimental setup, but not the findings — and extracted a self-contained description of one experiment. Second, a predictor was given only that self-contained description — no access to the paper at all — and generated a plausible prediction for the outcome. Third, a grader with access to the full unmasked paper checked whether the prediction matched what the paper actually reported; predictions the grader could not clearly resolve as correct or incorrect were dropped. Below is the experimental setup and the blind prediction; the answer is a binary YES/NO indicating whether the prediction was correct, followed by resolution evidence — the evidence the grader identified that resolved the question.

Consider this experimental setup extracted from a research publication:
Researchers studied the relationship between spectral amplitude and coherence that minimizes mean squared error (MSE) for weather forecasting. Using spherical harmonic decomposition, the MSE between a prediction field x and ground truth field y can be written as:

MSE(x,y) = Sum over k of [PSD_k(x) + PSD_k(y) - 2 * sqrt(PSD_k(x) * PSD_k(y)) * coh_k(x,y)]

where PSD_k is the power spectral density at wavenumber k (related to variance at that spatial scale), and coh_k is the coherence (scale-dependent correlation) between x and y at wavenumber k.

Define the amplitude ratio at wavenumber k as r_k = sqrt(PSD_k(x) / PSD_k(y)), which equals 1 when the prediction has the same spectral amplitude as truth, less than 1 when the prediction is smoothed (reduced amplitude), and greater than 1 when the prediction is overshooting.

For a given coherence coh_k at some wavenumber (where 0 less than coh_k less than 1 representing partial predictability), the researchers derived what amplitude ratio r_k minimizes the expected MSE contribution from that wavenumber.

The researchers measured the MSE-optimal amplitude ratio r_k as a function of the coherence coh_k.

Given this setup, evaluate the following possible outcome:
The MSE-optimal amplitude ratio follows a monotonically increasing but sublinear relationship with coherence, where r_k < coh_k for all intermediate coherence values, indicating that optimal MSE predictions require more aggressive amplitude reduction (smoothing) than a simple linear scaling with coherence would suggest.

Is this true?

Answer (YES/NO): NO